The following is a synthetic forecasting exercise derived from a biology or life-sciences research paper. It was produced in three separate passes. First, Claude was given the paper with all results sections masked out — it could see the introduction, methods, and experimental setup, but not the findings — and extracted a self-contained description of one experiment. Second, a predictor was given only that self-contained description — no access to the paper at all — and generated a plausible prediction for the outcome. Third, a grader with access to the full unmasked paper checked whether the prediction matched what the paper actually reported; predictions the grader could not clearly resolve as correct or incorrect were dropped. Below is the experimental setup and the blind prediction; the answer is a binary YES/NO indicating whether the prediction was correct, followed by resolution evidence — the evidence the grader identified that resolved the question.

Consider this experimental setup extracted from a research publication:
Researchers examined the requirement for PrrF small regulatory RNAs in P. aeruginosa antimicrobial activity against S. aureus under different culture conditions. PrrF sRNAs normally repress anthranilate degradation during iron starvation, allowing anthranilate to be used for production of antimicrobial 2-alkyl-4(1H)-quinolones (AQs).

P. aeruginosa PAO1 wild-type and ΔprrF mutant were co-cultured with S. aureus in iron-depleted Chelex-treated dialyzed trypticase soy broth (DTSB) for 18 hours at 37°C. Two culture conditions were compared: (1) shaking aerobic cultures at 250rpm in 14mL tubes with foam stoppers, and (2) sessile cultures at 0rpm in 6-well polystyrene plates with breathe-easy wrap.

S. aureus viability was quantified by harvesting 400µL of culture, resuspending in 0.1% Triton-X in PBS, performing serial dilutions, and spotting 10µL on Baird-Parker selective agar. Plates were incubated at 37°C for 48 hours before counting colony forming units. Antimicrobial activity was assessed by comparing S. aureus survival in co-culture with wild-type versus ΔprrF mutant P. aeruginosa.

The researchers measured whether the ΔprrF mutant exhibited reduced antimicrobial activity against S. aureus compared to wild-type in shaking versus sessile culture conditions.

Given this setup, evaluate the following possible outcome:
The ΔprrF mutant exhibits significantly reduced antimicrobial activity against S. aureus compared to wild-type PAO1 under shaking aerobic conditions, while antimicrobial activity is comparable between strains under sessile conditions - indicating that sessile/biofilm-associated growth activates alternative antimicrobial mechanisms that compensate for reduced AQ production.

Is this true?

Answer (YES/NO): YES